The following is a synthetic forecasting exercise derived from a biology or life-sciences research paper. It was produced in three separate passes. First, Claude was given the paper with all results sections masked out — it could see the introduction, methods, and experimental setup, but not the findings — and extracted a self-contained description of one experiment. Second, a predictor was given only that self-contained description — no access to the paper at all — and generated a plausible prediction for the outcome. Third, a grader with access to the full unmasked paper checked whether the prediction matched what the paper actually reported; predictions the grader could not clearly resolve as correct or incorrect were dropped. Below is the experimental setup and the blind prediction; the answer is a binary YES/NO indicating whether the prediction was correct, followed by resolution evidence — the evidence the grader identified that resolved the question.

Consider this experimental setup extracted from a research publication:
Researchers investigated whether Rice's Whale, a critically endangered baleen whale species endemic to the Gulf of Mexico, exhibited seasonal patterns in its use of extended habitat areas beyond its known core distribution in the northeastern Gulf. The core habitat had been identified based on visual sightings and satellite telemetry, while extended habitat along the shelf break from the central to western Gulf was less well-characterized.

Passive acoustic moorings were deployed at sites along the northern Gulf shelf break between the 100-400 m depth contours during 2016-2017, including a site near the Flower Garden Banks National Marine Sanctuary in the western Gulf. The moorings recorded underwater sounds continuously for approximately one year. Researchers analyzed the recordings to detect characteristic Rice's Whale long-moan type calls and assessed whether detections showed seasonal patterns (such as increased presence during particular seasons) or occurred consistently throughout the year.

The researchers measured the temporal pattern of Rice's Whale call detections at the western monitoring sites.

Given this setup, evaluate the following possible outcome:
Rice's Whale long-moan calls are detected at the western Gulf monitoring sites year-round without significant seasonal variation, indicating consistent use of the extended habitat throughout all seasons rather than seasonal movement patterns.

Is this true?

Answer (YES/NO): YES